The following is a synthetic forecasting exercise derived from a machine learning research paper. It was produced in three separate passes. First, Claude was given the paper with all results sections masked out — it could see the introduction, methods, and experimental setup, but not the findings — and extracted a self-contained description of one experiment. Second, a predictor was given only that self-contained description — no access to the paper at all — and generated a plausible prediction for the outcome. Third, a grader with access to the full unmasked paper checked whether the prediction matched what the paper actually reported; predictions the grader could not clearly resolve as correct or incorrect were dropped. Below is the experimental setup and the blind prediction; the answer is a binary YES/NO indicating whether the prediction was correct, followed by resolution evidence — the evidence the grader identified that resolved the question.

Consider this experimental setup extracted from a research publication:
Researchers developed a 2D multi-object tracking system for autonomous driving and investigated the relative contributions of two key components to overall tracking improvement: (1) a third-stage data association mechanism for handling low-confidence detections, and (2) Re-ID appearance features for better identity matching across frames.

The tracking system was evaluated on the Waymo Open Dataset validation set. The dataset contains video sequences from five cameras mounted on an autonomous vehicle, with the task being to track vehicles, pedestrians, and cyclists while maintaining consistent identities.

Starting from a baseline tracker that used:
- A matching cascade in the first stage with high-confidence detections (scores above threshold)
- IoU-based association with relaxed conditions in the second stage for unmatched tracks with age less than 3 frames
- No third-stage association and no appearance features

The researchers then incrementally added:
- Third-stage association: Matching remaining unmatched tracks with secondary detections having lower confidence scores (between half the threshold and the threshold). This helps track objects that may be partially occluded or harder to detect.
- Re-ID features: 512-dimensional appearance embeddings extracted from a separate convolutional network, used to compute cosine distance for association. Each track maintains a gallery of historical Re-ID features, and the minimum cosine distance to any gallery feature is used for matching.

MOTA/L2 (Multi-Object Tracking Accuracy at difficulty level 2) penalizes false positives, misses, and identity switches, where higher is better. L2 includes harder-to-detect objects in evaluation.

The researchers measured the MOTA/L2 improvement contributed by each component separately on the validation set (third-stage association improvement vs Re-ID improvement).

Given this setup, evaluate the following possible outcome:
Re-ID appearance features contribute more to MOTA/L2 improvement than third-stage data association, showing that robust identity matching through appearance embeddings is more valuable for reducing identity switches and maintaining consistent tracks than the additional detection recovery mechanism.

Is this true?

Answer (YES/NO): NO